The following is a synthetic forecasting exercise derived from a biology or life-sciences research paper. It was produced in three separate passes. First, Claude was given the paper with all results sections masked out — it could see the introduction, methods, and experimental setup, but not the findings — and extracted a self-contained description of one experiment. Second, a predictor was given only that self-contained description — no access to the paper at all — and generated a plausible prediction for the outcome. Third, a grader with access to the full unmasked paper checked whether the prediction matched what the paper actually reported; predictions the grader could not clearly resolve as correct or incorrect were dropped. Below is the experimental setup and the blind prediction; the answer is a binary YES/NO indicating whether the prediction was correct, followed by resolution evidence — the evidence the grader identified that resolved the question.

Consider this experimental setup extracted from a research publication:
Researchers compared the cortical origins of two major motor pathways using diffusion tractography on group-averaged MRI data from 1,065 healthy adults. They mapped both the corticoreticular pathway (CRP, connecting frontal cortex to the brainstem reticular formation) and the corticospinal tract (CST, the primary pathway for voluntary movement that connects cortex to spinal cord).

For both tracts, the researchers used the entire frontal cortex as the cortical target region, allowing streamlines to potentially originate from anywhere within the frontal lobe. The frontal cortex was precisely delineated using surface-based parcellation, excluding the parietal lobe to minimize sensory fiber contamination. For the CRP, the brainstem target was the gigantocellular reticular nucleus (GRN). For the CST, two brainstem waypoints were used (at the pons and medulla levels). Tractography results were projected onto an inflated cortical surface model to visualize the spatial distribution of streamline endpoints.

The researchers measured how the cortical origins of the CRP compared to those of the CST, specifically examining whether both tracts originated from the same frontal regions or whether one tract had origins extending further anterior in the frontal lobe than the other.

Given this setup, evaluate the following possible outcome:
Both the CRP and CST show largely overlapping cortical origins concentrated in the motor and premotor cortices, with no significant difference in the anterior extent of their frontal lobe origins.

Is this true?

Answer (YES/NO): NO